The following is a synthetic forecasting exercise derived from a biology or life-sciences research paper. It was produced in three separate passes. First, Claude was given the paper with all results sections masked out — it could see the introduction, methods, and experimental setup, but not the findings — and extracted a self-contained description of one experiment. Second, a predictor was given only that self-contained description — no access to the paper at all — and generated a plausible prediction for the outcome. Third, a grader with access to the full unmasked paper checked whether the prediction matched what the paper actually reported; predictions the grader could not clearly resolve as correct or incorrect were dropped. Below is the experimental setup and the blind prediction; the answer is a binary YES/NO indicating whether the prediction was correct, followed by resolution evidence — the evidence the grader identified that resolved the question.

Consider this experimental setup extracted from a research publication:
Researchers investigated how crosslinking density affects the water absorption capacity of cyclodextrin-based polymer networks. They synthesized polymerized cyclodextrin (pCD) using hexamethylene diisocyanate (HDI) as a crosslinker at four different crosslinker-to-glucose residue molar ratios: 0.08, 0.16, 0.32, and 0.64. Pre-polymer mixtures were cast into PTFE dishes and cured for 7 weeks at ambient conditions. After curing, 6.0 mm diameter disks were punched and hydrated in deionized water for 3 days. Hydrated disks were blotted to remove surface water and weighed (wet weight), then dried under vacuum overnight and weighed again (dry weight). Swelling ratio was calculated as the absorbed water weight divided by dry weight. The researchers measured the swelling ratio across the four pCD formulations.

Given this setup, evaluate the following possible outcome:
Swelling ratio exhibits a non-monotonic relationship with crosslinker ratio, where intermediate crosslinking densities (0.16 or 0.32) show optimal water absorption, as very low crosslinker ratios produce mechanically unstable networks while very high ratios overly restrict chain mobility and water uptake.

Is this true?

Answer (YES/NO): NO